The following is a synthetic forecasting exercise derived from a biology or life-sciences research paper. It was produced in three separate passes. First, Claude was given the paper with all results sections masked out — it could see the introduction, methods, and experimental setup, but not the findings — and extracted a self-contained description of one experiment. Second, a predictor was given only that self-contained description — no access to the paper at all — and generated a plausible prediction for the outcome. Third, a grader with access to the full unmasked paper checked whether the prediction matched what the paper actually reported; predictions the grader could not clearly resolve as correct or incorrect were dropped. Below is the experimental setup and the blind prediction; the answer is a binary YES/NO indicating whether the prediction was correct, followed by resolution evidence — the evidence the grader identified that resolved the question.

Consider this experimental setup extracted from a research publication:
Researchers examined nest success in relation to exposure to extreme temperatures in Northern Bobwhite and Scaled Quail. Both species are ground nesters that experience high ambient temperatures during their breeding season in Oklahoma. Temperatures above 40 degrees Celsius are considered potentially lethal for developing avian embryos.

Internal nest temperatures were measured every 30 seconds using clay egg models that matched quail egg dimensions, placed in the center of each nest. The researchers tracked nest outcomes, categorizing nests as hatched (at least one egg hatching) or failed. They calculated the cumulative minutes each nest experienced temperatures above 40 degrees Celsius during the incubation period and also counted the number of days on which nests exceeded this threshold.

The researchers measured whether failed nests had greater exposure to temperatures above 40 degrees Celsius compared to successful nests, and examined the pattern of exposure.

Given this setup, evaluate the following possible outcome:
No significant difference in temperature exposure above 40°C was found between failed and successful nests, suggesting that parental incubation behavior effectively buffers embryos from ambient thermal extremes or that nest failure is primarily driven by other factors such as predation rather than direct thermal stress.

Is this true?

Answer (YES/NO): NO